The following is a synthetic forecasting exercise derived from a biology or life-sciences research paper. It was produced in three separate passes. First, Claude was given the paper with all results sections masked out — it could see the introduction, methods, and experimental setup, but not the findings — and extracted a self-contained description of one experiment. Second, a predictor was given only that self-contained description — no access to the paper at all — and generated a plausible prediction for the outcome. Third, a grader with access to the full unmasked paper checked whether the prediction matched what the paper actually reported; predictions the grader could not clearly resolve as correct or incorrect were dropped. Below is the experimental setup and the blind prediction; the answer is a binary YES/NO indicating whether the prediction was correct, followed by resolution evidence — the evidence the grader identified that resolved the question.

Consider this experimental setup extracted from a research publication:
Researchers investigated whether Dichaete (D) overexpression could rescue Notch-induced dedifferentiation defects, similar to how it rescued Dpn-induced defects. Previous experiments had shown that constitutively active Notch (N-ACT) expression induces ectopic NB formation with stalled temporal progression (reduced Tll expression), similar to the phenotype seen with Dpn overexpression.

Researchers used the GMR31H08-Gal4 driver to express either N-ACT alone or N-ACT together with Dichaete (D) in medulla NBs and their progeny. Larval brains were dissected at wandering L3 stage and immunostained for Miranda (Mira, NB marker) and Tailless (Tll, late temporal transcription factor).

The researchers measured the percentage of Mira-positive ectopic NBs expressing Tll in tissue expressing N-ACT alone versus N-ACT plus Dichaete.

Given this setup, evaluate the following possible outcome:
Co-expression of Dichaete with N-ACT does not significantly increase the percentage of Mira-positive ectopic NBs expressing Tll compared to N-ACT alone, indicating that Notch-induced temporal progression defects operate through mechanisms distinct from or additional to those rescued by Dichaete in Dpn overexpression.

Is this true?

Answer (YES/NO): NO